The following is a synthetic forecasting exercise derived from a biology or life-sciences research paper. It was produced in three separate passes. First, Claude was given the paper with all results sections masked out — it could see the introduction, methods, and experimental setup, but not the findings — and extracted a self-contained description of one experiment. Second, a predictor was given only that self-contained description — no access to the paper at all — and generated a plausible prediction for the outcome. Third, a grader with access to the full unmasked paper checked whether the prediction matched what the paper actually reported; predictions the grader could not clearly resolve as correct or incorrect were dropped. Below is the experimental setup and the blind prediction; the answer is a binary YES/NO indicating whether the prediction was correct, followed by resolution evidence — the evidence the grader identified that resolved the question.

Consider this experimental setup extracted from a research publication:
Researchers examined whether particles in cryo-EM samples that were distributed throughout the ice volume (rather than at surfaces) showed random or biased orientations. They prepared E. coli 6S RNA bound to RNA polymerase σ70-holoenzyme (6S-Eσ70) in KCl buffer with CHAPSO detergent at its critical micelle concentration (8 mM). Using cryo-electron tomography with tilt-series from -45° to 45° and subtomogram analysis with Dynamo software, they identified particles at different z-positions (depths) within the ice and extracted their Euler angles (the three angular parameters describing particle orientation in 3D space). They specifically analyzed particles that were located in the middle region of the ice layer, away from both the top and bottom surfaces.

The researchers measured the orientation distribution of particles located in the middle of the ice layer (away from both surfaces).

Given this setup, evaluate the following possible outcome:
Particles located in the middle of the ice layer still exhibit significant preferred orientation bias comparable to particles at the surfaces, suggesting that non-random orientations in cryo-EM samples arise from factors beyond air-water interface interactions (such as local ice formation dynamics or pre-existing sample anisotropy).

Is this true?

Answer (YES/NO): NO